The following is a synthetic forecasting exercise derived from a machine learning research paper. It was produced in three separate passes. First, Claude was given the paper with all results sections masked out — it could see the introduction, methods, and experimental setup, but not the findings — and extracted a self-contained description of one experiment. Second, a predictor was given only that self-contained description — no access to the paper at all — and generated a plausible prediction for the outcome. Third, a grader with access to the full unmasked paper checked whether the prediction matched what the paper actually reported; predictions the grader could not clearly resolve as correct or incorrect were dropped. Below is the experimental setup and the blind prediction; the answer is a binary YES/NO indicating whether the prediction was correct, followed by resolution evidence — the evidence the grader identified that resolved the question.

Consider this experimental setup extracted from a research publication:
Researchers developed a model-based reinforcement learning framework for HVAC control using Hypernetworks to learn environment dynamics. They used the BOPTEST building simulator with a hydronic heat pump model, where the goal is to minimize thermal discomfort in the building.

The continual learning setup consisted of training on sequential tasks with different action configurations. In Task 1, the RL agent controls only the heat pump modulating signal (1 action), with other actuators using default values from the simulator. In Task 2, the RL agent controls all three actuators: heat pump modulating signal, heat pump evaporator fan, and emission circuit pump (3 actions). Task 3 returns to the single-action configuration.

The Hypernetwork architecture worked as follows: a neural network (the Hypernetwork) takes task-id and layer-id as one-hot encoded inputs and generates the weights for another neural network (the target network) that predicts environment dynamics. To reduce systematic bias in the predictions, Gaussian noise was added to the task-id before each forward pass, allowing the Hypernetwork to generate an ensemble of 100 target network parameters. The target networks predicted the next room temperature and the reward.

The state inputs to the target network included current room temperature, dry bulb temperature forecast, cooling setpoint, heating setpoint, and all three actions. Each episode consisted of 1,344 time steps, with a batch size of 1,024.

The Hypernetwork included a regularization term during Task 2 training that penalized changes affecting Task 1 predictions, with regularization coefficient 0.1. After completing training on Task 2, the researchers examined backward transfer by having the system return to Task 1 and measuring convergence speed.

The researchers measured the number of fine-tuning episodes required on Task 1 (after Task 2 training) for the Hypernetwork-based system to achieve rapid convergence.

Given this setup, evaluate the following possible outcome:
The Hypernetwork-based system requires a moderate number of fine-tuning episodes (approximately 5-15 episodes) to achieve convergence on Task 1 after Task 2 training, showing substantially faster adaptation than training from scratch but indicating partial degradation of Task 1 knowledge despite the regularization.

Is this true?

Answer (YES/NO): NO